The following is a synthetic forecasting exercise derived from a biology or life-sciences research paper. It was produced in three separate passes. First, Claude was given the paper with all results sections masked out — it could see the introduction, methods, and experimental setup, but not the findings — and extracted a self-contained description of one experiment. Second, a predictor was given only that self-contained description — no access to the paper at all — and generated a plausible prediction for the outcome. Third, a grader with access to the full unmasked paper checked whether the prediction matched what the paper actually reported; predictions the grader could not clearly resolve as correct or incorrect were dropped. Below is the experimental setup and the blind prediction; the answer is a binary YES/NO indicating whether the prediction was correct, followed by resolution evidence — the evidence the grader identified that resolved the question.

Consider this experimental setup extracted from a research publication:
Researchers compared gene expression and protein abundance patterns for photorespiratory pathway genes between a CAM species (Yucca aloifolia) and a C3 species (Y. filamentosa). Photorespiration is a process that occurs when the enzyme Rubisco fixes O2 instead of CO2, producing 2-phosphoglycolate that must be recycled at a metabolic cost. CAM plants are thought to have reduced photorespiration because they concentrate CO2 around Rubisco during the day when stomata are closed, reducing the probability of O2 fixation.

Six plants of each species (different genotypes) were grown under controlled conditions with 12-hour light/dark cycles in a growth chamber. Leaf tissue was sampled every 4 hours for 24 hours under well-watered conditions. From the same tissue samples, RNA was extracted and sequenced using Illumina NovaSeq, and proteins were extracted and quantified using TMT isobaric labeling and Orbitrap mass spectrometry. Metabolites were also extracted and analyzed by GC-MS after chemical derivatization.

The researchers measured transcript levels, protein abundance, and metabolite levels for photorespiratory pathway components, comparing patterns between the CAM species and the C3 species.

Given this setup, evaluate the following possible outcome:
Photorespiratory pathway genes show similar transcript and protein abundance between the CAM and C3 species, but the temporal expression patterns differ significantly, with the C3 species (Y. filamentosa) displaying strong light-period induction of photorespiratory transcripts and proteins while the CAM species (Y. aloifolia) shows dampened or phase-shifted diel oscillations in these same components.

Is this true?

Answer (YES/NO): NO